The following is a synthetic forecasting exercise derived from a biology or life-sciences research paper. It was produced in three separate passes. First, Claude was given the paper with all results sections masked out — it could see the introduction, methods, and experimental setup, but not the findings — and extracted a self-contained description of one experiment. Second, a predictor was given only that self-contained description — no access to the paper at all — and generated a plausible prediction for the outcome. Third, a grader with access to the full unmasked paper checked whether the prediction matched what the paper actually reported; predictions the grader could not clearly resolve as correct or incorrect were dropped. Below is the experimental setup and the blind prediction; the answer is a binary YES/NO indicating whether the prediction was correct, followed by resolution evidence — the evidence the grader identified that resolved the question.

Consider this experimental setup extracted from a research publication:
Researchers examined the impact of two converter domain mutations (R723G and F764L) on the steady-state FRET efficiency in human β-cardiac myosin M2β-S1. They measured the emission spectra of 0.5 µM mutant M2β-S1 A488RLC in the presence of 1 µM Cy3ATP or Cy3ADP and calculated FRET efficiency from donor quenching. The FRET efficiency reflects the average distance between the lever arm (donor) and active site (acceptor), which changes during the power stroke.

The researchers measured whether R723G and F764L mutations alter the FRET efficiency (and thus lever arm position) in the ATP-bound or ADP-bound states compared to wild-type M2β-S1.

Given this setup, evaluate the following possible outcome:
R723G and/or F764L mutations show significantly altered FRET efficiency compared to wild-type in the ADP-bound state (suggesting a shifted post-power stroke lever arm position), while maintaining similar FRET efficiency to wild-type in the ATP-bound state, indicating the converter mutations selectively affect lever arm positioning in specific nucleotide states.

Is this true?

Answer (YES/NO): NO